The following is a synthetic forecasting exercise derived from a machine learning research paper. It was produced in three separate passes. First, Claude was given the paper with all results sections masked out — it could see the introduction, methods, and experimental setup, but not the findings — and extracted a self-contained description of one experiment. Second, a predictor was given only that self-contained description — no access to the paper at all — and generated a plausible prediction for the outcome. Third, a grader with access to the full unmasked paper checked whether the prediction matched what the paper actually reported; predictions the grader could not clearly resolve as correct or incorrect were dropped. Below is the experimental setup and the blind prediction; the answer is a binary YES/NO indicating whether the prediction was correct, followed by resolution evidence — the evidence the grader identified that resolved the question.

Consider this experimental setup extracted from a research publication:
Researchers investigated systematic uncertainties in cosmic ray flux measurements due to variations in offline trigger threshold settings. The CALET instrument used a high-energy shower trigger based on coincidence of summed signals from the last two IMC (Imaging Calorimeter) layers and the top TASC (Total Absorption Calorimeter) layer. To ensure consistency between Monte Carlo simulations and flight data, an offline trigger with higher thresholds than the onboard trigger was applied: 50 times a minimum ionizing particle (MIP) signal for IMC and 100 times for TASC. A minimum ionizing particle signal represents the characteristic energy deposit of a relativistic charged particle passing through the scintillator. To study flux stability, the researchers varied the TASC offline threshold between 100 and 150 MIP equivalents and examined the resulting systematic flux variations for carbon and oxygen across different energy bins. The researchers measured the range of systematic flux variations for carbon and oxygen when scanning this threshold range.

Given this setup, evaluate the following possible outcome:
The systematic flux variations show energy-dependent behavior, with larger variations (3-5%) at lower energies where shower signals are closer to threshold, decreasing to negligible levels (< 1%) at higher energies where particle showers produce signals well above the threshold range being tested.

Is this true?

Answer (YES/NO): NO